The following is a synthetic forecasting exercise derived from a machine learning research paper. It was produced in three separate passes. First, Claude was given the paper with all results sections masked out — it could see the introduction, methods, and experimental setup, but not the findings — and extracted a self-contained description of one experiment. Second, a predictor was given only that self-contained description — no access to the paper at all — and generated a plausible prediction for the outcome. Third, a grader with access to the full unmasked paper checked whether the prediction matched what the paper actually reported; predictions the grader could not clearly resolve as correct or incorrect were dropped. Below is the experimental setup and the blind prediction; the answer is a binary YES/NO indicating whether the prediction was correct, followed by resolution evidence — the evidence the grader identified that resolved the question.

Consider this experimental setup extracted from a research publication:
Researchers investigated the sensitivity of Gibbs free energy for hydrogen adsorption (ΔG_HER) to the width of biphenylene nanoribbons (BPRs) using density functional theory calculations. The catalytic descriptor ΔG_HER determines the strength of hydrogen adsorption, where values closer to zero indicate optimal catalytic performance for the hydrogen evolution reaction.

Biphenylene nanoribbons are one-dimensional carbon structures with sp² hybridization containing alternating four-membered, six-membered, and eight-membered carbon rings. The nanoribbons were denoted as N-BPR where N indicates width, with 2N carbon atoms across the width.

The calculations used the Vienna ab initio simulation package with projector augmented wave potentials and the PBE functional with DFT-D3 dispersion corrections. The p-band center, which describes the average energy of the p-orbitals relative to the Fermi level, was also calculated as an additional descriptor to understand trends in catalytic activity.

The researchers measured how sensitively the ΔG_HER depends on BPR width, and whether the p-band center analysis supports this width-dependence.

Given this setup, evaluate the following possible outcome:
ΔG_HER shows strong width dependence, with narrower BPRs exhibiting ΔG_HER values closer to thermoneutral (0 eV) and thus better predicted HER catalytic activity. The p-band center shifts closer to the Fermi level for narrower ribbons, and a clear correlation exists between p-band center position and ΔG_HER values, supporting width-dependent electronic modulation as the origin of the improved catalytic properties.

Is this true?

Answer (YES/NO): NO